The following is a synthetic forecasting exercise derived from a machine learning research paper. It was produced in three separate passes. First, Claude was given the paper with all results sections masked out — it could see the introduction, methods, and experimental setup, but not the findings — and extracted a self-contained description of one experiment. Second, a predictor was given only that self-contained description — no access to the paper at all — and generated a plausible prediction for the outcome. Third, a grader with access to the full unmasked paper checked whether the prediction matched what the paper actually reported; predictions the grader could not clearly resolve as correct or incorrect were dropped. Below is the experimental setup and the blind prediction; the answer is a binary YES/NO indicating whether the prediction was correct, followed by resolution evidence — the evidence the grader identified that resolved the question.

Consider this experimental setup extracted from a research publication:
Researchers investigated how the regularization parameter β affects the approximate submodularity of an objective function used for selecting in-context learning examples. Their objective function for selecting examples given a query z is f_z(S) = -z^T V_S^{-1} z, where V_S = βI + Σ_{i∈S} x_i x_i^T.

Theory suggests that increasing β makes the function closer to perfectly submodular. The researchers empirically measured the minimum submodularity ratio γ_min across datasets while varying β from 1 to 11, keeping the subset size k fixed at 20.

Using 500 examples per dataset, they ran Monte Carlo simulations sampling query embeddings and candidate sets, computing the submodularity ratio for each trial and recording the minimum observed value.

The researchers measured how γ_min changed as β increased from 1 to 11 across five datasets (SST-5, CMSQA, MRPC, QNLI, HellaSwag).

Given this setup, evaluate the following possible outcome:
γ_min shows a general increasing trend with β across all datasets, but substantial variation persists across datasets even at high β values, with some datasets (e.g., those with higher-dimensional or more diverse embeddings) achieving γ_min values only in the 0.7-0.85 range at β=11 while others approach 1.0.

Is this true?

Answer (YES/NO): NO